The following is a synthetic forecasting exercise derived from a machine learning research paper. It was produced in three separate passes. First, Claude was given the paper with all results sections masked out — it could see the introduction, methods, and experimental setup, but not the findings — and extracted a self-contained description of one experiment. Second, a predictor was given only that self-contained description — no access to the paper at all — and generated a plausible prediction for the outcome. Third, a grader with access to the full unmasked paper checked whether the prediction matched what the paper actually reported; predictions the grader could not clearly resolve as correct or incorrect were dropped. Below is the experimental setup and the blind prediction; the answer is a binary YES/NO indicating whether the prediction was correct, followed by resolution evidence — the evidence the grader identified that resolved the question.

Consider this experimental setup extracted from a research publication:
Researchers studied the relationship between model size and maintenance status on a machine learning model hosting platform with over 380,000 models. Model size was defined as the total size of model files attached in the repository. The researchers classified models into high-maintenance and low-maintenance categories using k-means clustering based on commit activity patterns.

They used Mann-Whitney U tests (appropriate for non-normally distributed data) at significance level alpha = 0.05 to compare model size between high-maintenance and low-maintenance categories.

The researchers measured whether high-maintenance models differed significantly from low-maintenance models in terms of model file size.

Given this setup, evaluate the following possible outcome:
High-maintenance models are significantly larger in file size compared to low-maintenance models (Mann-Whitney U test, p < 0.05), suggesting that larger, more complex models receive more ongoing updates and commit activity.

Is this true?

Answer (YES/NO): YES